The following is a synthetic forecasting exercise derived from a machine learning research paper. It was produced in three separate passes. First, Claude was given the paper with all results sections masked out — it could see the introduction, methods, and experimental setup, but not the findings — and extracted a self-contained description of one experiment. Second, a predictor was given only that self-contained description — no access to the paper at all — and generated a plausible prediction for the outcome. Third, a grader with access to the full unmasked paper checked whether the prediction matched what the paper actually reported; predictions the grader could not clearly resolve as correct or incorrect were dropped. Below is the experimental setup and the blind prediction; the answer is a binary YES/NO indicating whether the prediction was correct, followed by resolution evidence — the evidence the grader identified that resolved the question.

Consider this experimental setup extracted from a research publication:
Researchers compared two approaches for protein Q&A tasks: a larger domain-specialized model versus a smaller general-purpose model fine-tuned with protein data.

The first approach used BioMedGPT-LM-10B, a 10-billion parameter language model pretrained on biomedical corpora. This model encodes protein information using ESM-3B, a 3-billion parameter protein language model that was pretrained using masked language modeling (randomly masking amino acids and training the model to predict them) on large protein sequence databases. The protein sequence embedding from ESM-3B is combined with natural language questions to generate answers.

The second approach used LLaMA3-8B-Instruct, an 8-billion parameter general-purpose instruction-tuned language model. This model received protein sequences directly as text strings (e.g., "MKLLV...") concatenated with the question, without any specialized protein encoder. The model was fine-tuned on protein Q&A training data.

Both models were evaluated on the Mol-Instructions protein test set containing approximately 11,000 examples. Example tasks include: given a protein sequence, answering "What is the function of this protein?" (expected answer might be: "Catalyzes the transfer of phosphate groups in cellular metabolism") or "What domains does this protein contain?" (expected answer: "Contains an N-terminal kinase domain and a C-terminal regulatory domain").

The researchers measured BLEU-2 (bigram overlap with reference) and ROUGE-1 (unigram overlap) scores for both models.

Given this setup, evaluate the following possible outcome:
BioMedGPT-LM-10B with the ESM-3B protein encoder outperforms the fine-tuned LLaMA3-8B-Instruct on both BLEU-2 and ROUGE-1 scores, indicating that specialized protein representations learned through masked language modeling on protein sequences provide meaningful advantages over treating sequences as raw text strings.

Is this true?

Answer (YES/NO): NO